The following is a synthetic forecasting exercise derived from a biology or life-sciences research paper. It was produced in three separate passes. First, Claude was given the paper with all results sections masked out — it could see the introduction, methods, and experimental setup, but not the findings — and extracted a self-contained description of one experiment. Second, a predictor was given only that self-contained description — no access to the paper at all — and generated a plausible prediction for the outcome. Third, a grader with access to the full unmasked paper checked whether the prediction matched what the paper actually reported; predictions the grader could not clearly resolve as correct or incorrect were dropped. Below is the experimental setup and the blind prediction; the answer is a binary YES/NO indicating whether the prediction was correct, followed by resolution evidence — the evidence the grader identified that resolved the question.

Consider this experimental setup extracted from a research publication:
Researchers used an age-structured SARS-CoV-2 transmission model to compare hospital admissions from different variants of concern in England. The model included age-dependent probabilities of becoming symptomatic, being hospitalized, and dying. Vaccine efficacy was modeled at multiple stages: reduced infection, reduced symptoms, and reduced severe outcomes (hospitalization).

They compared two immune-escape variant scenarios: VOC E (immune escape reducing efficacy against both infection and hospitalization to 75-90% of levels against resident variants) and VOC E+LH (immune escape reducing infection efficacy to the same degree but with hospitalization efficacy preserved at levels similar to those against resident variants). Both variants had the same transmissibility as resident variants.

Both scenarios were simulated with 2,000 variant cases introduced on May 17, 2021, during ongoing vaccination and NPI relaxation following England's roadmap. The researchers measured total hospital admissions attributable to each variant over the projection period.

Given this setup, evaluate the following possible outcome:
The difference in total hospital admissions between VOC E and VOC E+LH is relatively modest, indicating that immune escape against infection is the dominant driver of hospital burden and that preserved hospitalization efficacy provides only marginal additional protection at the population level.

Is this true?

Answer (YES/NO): NO